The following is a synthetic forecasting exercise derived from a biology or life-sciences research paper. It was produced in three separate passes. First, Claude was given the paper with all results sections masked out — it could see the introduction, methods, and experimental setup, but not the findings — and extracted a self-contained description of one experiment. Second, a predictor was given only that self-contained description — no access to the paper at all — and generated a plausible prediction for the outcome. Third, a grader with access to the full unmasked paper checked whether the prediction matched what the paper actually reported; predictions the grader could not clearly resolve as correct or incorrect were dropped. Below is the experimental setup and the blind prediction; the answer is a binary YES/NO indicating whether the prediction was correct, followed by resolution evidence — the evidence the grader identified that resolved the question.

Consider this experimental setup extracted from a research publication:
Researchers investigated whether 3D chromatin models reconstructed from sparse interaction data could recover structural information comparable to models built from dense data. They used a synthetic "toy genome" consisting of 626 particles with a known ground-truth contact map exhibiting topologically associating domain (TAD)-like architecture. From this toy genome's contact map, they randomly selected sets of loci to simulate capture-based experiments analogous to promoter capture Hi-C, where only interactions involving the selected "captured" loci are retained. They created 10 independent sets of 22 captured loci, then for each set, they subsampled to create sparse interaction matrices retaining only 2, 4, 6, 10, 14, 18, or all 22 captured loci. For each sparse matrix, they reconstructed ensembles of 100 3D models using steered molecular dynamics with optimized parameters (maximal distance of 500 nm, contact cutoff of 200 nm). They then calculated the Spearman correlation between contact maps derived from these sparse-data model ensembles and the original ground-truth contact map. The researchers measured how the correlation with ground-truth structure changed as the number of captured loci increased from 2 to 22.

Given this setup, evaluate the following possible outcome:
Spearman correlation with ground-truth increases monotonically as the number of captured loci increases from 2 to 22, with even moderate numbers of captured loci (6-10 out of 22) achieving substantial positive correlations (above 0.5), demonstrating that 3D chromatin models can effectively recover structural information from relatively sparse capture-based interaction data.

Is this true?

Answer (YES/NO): YES